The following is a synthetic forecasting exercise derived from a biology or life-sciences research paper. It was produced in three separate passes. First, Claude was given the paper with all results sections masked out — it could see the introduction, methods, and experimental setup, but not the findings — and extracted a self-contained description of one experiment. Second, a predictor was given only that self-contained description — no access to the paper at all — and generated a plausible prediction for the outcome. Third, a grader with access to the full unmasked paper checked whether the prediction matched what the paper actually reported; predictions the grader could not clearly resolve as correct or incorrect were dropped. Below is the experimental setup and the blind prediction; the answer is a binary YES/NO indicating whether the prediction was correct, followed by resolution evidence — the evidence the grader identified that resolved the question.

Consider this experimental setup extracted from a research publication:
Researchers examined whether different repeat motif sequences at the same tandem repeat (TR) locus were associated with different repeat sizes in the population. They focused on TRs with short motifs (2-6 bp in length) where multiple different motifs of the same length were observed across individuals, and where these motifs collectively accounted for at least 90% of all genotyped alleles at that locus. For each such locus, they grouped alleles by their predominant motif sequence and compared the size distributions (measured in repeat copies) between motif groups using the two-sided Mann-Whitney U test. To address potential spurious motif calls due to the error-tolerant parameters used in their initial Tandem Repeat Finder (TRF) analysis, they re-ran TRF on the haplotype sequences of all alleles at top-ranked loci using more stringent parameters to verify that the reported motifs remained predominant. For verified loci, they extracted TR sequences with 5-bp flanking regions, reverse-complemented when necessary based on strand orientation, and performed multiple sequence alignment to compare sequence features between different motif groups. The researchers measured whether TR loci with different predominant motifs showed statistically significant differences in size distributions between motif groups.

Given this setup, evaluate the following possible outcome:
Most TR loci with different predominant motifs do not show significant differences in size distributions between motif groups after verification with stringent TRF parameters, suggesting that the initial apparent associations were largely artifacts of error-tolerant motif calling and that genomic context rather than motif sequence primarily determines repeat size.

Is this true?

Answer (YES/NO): NO